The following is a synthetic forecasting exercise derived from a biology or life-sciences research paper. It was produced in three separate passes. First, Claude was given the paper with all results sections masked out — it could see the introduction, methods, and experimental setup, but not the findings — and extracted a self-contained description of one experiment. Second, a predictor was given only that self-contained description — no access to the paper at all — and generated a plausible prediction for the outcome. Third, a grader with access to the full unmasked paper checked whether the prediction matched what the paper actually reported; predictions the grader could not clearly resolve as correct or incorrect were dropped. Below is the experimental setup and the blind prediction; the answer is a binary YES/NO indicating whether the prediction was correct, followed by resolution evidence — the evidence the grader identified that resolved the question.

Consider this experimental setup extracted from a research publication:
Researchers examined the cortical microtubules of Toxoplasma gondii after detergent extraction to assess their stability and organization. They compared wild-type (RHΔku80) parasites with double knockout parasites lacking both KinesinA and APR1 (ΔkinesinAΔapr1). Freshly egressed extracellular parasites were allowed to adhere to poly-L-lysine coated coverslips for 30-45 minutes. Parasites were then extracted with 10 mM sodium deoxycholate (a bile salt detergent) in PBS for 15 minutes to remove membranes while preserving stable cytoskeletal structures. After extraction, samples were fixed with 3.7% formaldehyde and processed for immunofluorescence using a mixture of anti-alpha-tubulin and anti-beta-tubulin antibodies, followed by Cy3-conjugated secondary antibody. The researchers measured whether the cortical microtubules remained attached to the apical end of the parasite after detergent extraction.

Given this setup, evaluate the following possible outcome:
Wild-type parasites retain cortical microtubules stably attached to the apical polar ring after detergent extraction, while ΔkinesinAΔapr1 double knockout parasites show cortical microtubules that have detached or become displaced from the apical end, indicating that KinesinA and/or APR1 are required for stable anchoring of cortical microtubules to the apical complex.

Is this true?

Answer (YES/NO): YES